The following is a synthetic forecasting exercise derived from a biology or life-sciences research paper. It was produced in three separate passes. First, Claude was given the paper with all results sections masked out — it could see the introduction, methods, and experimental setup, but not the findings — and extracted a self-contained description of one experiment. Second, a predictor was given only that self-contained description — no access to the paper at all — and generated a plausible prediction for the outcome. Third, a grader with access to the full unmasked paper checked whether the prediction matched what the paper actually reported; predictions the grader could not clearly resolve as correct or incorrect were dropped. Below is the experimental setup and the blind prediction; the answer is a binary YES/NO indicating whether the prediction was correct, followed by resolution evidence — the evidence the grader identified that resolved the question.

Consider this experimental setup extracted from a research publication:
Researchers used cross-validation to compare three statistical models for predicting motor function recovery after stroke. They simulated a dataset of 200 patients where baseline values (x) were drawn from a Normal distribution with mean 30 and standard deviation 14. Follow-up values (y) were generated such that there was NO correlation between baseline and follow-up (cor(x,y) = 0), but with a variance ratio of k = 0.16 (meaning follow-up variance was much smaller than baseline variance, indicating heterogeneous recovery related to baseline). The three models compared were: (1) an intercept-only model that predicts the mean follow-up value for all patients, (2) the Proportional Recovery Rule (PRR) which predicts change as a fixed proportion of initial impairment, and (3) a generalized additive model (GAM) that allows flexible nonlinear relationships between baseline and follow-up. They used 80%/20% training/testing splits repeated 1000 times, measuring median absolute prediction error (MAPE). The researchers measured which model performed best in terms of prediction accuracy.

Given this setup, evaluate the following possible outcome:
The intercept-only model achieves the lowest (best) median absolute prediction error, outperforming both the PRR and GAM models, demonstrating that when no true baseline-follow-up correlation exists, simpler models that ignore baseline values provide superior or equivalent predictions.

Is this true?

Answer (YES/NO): YES